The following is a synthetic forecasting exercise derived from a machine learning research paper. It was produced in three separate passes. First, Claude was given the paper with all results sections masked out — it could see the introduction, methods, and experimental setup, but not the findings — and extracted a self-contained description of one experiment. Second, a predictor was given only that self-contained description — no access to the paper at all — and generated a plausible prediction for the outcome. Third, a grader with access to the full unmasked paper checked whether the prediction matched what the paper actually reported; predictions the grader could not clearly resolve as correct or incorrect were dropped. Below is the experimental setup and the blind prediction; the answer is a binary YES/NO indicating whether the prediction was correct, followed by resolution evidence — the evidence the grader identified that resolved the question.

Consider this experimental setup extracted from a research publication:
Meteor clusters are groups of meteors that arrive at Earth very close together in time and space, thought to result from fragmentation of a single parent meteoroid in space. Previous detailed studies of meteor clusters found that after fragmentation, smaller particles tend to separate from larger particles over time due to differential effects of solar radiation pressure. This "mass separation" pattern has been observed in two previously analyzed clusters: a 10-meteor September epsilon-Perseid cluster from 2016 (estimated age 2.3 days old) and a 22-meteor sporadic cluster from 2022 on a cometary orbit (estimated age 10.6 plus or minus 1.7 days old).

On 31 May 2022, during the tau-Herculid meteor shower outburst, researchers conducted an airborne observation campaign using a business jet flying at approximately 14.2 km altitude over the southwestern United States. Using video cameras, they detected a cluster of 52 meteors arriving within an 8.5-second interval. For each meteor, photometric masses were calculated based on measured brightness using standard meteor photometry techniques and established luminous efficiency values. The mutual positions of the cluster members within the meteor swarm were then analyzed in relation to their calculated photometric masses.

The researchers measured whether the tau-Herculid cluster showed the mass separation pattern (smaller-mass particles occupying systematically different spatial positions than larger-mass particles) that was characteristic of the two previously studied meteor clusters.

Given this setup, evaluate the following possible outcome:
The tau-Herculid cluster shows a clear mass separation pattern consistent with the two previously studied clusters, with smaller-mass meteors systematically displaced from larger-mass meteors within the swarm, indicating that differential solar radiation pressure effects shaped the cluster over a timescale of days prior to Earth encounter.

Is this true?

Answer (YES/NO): NO